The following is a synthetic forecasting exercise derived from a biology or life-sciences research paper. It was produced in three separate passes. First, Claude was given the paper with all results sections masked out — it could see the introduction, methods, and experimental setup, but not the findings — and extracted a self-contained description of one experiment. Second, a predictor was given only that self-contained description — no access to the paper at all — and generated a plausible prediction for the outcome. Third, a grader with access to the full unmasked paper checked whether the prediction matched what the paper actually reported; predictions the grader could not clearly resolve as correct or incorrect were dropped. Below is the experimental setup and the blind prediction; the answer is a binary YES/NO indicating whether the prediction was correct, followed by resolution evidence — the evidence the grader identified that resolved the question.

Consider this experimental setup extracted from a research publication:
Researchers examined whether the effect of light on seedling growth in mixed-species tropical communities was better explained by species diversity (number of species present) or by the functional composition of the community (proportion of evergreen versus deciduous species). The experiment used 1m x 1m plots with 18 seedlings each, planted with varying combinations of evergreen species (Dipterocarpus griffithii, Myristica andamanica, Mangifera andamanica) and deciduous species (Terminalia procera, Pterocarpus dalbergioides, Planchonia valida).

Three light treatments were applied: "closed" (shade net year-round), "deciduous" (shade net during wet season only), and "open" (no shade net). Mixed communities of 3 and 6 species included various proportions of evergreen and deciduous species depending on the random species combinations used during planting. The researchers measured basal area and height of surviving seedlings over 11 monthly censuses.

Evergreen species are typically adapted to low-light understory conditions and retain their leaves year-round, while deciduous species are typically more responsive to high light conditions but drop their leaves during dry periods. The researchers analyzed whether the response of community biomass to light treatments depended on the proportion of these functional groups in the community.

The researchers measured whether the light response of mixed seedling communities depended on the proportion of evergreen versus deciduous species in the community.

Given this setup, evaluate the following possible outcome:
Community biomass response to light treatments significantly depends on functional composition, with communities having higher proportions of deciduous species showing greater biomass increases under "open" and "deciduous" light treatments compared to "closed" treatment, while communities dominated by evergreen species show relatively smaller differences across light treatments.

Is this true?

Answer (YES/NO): NO